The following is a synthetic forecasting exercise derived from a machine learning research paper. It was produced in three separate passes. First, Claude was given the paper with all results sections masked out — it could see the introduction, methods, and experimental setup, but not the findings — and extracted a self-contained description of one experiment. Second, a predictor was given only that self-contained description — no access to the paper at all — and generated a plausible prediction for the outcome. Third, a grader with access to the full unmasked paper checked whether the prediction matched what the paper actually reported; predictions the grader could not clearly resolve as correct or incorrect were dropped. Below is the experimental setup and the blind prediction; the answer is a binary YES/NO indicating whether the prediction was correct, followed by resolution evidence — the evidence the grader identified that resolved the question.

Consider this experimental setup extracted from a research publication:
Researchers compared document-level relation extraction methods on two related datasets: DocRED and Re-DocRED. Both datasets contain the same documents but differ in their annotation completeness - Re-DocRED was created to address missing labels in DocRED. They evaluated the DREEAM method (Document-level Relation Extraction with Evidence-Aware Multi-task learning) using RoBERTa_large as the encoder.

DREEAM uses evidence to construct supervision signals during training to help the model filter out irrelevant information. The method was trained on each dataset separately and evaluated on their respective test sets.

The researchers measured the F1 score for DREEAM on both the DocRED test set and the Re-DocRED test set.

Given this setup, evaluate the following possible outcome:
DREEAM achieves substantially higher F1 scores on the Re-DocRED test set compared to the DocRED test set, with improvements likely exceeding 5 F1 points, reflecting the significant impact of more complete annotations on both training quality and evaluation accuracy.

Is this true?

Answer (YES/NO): YES